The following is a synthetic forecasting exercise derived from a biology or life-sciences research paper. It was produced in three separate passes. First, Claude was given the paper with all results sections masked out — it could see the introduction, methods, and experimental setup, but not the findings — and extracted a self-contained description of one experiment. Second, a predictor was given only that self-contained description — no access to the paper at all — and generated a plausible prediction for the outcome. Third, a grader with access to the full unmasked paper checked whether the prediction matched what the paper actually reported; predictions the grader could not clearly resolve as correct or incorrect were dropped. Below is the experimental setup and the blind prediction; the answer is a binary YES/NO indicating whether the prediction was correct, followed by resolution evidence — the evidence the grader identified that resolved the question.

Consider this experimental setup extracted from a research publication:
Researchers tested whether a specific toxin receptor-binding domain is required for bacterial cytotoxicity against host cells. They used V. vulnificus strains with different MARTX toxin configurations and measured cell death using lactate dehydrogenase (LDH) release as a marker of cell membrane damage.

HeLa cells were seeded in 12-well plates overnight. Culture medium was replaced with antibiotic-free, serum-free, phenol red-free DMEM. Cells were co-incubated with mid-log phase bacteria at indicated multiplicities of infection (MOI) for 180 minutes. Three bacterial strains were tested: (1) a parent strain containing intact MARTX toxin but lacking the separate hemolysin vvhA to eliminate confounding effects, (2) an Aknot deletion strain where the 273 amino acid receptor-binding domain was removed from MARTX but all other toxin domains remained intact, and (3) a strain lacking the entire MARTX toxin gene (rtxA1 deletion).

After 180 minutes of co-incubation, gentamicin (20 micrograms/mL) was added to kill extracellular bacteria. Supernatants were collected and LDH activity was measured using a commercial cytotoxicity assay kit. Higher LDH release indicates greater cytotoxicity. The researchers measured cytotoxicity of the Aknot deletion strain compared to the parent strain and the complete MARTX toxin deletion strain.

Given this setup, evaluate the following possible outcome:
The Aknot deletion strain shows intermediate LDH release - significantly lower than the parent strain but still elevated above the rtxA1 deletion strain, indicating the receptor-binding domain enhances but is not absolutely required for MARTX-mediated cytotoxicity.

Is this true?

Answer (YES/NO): NO